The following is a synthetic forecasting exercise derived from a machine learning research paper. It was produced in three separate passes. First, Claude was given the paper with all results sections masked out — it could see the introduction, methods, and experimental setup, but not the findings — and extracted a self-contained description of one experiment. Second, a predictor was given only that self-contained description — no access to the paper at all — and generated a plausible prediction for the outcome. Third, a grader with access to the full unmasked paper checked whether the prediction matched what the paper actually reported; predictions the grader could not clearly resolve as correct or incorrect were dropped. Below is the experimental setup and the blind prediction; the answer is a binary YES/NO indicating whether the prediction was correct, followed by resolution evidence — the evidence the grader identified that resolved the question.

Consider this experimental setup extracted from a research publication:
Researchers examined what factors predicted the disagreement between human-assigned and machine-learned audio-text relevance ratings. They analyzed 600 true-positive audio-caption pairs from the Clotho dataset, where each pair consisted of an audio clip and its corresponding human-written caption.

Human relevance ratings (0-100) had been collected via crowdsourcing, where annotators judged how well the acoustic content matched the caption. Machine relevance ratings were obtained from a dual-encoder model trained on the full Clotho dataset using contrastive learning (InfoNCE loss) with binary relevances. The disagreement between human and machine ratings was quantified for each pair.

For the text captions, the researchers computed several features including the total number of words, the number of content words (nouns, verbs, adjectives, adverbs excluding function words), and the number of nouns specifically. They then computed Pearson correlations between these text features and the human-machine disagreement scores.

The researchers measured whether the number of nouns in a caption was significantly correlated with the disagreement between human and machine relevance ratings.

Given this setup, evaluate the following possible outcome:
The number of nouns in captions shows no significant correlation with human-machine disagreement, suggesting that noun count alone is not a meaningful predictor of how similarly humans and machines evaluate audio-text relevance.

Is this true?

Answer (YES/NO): NO